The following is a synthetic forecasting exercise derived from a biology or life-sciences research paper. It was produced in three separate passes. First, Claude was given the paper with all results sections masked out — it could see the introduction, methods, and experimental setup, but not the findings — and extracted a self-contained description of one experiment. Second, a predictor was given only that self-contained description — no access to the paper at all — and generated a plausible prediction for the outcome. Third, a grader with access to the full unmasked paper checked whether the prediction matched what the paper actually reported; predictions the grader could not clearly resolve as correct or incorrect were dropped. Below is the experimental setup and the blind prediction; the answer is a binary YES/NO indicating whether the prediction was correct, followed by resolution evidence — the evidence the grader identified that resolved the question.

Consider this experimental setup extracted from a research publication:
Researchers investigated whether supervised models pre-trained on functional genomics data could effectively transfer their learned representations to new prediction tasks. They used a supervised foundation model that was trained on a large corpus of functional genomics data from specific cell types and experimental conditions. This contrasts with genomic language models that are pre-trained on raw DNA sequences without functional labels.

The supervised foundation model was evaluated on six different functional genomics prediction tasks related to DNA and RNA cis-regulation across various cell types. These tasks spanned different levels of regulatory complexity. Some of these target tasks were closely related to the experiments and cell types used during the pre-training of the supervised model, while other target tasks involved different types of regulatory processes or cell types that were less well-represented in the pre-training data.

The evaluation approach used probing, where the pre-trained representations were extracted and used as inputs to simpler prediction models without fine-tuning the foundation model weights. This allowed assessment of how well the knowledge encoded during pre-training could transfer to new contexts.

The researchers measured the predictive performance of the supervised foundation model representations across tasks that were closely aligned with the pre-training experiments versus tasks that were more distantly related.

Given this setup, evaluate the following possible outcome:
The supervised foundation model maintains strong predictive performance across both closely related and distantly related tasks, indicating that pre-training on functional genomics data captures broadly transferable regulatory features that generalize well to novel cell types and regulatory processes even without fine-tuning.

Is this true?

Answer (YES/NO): NO